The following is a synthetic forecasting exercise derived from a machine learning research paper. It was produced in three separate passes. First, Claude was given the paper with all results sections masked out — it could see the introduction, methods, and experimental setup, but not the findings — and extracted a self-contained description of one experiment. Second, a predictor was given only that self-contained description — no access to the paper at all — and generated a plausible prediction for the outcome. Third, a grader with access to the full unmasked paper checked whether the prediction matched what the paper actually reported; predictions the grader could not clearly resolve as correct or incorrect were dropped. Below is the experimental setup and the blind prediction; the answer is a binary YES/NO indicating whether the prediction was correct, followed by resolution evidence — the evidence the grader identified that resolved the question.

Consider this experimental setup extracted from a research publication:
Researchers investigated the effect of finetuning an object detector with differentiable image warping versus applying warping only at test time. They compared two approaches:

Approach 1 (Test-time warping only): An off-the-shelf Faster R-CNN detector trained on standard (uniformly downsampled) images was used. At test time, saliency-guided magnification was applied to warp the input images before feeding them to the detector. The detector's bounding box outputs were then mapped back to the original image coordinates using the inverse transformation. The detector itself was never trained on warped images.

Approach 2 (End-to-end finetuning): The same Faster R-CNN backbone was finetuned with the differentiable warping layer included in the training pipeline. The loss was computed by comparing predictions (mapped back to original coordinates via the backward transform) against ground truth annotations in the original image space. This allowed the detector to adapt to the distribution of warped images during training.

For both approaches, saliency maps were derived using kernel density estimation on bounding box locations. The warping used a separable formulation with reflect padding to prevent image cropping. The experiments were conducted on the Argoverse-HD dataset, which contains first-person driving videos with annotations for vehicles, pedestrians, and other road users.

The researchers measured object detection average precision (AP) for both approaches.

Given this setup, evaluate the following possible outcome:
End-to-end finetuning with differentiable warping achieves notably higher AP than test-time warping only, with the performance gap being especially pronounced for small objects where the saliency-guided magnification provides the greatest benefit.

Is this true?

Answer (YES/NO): NO